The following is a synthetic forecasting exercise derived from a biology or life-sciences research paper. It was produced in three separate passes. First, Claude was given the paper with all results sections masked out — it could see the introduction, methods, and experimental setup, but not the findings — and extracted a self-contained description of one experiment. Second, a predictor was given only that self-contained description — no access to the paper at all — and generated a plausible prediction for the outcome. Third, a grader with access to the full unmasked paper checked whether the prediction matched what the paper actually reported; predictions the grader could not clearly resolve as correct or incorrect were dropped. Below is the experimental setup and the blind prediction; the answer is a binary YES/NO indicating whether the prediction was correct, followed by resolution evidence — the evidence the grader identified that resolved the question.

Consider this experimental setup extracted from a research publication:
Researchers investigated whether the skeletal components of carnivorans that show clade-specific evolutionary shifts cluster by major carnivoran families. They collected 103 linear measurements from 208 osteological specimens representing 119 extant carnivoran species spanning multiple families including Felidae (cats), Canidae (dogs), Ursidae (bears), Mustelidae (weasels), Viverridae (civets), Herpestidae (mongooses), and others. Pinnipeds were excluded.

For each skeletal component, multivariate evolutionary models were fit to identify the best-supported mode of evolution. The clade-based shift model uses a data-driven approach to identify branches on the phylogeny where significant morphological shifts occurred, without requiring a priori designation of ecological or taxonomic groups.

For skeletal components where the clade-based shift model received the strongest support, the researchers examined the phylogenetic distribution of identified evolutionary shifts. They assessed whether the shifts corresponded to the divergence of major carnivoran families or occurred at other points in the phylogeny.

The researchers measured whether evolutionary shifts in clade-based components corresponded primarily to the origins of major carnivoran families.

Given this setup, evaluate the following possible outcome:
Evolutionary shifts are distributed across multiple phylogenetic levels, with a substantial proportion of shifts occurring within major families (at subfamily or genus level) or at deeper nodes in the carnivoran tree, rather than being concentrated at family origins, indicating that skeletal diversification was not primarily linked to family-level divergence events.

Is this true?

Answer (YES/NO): NO